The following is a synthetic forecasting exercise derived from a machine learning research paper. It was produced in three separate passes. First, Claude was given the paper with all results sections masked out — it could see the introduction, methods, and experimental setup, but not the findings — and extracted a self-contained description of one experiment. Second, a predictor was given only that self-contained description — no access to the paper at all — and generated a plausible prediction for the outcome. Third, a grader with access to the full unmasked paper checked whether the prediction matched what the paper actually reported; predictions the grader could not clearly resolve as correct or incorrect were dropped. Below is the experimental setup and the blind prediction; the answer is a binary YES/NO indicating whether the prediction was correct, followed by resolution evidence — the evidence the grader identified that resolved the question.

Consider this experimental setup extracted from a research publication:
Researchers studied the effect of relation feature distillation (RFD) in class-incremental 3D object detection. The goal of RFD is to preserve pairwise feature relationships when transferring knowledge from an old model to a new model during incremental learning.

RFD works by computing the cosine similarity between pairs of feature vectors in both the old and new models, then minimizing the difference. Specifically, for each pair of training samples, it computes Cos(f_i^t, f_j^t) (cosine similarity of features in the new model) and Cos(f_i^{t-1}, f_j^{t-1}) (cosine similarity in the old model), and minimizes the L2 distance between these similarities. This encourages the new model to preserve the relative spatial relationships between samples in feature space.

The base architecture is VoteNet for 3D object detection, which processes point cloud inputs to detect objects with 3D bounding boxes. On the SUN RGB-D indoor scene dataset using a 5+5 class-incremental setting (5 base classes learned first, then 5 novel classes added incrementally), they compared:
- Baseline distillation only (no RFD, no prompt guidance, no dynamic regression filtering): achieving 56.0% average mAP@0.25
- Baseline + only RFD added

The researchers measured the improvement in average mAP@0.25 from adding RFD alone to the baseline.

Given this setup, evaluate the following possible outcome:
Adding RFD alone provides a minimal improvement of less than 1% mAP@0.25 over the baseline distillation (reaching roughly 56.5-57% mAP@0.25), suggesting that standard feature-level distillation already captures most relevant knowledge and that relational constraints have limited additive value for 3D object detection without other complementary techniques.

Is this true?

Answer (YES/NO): YES